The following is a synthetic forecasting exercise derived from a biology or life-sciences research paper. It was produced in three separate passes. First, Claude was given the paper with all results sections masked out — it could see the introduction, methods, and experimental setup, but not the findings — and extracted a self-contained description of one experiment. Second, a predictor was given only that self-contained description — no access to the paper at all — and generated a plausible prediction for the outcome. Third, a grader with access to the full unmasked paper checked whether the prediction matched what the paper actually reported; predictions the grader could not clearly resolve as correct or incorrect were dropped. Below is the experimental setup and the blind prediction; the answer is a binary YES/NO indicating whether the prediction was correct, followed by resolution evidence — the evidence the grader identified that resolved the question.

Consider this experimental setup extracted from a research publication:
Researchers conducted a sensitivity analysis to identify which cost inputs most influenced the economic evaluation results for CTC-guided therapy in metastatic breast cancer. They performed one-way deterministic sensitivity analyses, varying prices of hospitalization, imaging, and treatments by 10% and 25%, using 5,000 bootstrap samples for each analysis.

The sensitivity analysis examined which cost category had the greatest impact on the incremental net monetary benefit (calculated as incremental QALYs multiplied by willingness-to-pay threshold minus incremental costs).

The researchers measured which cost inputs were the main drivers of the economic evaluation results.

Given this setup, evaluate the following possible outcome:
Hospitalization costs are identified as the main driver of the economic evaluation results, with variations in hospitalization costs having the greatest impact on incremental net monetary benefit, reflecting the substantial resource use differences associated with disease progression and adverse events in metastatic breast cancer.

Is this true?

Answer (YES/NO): NO